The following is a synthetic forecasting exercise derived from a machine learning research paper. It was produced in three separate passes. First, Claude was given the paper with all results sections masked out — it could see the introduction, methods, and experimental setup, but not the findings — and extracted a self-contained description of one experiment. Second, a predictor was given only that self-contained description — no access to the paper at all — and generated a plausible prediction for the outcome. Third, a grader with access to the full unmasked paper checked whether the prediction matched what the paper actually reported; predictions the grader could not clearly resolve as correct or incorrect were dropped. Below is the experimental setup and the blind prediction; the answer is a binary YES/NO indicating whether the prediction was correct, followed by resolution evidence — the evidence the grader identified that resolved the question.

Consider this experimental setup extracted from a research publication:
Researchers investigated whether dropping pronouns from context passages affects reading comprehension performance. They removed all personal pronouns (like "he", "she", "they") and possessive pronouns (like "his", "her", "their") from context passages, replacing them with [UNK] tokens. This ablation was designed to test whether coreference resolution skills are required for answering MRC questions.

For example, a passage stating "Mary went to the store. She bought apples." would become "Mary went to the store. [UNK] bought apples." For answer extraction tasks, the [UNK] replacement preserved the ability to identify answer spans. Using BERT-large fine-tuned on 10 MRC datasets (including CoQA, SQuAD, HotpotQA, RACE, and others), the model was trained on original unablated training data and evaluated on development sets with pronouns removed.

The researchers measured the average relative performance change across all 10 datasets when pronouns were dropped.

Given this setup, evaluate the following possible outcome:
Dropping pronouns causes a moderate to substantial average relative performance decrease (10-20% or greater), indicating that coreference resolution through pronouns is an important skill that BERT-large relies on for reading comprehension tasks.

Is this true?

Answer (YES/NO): NO